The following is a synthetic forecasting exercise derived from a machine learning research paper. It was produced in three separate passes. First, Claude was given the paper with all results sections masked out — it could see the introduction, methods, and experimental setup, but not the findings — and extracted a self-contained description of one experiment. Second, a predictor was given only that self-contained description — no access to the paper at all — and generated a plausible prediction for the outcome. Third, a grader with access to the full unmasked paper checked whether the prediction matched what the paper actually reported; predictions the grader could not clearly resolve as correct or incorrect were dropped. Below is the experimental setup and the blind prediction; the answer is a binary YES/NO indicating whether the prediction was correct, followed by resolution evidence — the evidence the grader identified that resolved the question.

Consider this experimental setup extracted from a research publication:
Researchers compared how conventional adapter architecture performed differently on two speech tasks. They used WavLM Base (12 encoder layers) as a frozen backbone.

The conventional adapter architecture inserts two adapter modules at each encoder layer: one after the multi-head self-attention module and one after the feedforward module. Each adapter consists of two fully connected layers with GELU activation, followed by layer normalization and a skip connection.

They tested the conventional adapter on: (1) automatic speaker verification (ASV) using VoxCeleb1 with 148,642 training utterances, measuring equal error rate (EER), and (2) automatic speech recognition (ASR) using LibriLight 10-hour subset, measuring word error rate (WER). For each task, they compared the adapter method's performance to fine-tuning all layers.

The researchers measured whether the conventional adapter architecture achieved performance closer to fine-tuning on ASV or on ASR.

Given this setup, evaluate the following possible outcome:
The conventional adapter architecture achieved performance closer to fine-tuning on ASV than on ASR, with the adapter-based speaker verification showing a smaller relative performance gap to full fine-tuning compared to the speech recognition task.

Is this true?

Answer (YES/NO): NO